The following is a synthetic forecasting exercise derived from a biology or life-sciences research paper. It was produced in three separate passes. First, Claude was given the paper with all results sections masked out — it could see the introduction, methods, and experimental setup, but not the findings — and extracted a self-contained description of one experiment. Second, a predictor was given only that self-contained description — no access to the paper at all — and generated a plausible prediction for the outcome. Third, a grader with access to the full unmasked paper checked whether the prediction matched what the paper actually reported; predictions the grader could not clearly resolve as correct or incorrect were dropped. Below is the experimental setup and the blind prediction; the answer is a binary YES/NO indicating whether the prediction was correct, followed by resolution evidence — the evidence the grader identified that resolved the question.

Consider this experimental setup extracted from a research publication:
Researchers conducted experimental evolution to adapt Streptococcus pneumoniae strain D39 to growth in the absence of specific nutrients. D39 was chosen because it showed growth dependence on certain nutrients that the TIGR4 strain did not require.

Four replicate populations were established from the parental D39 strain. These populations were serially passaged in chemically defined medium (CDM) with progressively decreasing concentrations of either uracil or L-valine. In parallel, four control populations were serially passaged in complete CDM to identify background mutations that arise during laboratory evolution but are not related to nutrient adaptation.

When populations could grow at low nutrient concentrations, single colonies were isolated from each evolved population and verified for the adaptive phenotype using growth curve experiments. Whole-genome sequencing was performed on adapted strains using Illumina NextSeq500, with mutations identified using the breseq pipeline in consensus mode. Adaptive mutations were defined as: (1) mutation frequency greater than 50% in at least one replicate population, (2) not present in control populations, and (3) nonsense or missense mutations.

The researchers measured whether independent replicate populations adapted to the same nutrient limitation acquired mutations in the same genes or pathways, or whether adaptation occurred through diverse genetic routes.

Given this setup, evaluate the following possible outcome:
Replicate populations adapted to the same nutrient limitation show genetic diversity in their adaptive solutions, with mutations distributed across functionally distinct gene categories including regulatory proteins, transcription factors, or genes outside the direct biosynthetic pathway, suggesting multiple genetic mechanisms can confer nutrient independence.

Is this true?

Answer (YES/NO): NO